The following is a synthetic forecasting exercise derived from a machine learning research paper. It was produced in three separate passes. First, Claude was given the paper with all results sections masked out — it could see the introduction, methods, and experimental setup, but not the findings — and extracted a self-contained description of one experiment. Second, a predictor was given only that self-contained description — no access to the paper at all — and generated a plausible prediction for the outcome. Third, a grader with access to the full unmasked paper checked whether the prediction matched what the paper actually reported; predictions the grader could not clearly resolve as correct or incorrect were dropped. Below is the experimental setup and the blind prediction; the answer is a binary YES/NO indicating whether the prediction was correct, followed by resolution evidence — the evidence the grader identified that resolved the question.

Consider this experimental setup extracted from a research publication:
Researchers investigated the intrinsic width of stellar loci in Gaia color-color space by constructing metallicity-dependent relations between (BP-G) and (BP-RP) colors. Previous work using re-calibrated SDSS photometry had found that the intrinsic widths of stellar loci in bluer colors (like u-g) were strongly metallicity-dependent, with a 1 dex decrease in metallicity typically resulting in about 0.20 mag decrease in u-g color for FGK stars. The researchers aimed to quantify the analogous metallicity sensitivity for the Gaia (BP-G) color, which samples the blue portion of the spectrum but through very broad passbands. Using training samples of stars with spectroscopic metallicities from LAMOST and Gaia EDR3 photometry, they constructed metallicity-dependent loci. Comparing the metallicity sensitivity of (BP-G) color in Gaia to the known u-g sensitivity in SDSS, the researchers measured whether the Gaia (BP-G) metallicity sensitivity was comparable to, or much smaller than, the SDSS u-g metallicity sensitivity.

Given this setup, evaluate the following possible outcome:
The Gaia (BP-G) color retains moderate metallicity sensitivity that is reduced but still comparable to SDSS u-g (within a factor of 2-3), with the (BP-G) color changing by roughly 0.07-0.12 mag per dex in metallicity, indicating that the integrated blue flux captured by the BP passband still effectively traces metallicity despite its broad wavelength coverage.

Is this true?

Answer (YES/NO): NO